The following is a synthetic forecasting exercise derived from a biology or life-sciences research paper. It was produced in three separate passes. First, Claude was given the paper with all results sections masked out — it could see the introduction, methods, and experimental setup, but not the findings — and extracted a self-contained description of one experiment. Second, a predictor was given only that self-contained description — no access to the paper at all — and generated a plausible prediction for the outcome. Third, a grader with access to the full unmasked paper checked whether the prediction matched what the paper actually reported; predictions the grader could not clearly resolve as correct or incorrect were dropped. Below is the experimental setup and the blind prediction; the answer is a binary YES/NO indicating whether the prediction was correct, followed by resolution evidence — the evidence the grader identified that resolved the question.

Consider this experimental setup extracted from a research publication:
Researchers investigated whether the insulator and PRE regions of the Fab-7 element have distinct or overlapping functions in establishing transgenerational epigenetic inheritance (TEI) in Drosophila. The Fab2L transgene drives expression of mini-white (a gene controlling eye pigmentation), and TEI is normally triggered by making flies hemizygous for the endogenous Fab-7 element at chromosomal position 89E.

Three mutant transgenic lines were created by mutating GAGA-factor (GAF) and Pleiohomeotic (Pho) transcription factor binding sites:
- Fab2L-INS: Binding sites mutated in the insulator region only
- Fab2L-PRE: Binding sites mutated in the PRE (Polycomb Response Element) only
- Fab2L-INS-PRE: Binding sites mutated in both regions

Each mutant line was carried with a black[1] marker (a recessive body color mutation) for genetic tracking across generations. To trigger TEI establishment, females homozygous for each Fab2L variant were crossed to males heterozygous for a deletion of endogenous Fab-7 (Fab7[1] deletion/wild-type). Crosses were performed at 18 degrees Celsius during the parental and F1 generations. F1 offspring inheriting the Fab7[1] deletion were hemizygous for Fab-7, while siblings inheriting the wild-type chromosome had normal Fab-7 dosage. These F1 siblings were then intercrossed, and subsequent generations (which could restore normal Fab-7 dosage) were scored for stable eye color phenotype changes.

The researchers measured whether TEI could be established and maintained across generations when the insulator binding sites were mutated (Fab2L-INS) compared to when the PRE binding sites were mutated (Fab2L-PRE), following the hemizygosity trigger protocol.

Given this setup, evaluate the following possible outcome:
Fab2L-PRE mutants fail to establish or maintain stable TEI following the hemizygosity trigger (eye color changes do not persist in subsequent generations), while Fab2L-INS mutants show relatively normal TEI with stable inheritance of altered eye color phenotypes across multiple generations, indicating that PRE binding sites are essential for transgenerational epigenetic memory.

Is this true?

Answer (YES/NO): NO